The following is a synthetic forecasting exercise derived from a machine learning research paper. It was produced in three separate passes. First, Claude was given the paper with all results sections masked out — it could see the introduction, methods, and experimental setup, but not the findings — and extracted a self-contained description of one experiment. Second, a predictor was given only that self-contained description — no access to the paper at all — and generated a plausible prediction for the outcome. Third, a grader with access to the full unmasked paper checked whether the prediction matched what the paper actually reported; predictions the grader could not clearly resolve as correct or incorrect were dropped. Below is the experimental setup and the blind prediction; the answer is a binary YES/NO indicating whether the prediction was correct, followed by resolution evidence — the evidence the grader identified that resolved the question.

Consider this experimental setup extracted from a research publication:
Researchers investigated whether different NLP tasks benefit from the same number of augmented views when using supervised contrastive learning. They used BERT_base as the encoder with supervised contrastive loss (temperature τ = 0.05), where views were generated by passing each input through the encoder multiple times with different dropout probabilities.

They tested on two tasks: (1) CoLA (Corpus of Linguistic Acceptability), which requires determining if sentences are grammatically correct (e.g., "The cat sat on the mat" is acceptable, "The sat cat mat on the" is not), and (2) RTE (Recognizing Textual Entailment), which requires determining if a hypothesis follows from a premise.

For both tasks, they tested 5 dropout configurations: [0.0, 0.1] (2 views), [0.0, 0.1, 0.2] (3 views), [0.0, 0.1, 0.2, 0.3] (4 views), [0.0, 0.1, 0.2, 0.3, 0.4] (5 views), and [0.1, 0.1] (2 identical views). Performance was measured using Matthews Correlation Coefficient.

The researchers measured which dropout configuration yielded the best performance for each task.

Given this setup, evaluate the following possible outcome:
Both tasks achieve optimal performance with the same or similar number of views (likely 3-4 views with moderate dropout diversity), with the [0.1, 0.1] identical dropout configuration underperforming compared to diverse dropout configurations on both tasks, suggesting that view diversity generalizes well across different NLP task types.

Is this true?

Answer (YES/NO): NO